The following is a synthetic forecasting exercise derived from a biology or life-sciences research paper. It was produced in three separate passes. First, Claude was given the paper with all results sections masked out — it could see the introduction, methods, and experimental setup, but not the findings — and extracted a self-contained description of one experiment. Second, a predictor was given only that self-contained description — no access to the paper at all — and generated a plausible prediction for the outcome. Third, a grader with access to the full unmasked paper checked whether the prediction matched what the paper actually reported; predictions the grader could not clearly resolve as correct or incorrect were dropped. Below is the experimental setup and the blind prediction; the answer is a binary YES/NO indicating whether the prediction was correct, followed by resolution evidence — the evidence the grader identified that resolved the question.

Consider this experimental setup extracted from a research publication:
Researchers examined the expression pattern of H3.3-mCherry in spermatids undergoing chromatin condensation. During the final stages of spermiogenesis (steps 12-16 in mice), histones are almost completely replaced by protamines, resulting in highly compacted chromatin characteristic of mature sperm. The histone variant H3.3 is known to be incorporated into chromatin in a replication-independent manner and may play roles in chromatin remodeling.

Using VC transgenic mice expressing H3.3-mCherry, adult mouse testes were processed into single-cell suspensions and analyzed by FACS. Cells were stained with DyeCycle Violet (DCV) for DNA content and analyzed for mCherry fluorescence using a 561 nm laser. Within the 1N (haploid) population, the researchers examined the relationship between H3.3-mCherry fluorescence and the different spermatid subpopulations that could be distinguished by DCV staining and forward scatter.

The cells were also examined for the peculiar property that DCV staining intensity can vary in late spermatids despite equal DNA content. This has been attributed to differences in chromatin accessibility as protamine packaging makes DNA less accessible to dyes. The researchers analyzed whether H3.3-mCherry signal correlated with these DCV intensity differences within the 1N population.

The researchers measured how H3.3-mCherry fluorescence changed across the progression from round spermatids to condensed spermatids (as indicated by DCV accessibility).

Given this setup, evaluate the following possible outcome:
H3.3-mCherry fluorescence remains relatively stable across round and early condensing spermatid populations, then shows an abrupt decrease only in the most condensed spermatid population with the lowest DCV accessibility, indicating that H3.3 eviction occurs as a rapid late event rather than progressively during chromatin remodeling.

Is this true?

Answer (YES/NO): NO